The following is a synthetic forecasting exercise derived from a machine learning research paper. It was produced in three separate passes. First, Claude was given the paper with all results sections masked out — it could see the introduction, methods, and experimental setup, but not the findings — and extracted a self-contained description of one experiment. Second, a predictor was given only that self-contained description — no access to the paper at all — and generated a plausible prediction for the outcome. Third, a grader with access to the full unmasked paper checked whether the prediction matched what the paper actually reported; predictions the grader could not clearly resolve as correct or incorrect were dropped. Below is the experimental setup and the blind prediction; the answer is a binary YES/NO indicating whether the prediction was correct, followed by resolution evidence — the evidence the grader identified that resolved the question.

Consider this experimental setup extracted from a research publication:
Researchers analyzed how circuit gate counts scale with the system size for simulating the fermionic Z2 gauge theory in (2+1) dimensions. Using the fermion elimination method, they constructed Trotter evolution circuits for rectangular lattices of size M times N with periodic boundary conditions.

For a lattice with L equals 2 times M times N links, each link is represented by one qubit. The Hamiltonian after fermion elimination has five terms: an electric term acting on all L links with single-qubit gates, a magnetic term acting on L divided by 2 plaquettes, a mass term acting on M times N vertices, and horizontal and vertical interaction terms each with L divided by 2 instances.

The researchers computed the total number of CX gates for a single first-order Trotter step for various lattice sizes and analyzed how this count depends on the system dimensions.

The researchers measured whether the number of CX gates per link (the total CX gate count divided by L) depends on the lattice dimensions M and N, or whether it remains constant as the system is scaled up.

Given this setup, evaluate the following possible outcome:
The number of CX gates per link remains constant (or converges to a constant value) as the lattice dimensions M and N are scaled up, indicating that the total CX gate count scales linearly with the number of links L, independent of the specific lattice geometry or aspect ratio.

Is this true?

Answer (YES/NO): YES